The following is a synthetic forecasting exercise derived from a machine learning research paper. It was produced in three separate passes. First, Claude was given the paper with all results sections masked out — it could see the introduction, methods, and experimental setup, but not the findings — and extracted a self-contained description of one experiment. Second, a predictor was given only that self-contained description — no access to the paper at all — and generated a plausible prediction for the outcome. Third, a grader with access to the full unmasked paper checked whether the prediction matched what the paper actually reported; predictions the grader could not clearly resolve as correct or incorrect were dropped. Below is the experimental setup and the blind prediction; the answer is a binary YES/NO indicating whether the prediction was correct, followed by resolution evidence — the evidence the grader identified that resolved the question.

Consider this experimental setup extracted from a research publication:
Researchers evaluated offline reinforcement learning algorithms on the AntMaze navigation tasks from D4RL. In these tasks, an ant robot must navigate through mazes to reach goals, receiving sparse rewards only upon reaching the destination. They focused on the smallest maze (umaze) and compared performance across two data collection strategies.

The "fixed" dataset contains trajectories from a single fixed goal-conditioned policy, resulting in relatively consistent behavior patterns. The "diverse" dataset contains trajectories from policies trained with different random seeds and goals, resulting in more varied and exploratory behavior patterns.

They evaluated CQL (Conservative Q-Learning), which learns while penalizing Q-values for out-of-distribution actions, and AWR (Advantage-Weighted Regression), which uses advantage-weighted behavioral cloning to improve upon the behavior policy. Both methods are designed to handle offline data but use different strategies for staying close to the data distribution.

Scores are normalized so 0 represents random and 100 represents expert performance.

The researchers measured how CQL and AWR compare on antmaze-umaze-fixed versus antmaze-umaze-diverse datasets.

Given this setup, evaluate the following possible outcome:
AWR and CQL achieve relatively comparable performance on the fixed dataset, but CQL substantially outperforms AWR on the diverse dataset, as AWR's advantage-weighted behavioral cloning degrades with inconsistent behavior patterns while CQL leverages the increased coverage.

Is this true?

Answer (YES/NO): NO